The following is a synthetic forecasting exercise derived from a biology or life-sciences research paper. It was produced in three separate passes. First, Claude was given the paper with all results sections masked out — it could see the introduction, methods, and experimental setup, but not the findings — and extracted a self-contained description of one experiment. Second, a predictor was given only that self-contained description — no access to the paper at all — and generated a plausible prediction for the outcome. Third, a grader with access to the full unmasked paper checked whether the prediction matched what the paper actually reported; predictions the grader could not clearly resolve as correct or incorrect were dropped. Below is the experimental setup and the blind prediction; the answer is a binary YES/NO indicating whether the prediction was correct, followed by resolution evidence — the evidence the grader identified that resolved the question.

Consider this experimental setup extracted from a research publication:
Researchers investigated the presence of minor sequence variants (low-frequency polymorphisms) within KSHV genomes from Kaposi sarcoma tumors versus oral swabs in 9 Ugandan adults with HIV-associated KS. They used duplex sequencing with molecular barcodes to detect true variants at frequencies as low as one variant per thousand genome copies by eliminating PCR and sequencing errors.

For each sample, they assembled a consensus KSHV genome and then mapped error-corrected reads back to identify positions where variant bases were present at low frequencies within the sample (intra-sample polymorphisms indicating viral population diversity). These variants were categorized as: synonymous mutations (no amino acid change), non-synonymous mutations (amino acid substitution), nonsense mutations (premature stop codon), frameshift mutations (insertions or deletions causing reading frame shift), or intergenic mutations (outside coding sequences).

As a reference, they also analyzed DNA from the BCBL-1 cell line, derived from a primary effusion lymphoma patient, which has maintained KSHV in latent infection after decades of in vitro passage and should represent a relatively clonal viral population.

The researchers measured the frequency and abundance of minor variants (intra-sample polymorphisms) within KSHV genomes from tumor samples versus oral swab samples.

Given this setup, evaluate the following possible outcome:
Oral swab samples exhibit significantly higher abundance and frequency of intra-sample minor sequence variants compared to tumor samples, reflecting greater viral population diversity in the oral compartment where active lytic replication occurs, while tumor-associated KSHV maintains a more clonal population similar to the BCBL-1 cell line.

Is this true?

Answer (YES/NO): NO